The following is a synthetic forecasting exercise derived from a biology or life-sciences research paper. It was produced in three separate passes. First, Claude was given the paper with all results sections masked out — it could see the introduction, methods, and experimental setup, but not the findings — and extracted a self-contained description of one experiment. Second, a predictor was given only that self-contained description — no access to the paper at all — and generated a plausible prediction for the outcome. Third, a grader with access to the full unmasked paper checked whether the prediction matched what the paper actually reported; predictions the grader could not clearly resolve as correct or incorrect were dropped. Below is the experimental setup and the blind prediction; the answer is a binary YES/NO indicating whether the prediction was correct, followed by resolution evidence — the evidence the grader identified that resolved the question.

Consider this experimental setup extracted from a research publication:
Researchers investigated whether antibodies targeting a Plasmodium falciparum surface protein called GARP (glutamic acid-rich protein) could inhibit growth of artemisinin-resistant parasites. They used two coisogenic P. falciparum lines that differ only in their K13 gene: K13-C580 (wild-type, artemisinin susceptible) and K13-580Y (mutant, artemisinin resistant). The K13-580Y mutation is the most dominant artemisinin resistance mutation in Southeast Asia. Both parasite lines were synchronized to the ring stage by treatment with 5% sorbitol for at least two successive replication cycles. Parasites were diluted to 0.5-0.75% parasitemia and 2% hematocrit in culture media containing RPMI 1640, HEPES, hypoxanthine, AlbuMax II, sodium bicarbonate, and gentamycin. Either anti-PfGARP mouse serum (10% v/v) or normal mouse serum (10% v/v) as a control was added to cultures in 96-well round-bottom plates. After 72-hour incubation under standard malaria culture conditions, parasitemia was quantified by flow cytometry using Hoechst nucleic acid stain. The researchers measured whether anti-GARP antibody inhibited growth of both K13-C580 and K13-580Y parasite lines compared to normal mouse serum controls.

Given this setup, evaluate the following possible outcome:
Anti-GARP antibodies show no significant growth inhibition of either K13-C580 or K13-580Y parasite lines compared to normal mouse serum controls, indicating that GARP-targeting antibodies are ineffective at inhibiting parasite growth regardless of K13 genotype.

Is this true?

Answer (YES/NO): NO